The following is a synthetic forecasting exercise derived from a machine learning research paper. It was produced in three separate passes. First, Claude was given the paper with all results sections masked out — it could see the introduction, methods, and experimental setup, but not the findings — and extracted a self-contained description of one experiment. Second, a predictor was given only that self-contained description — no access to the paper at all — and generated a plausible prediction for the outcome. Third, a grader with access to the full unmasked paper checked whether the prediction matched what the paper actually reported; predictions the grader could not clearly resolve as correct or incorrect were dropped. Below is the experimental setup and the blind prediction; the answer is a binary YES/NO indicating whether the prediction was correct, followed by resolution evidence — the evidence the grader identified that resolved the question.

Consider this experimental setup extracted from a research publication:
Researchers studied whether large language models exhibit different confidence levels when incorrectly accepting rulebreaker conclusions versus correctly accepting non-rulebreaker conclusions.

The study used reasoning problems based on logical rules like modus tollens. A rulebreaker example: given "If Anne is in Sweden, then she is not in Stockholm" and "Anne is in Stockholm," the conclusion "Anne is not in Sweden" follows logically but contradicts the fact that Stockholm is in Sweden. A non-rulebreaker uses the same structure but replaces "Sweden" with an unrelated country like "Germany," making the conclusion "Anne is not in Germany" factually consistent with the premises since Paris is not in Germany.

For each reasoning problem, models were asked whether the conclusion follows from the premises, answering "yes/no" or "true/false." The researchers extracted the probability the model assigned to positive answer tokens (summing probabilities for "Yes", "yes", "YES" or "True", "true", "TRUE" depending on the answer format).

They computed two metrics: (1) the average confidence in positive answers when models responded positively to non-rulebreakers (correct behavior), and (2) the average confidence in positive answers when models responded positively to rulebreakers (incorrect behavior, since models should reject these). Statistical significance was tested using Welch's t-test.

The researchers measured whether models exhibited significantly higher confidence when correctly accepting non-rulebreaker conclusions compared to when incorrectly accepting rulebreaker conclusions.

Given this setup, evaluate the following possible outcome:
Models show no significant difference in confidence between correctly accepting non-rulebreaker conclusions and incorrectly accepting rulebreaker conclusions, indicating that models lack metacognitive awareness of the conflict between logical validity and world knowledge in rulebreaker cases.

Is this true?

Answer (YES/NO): NO